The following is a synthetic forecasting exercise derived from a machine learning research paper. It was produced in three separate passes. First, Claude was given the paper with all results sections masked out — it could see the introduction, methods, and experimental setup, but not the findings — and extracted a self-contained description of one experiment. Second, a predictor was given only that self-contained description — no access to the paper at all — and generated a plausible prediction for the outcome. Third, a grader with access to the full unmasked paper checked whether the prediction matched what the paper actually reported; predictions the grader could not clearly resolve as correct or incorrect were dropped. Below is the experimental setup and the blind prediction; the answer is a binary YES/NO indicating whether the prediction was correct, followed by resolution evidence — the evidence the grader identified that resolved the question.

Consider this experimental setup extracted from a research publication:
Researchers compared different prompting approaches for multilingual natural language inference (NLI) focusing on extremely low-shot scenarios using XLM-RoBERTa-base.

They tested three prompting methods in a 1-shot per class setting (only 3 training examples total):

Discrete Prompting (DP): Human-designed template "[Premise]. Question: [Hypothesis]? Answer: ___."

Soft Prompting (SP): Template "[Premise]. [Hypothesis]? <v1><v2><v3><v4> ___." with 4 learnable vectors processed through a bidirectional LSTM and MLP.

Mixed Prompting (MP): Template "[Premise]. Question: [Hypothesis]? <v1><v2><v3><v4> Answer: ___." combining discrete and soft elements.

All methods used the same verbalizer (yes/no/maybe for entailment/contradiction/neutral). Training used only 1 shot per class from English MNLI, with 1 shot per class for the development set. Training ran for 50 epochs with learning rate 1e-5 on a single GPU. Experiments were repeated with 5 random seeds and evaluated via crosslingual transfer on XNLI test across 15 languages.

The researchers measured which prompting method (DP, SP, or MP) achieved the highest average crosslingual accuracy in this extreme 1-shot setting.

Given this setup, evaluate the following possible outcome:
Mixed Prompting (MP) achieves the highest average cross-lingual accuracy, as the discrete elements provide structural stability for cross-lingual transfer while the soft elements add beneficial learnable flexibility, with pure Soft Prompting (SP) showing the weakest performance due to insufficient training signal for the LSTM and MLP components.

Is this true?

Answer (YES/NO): NO